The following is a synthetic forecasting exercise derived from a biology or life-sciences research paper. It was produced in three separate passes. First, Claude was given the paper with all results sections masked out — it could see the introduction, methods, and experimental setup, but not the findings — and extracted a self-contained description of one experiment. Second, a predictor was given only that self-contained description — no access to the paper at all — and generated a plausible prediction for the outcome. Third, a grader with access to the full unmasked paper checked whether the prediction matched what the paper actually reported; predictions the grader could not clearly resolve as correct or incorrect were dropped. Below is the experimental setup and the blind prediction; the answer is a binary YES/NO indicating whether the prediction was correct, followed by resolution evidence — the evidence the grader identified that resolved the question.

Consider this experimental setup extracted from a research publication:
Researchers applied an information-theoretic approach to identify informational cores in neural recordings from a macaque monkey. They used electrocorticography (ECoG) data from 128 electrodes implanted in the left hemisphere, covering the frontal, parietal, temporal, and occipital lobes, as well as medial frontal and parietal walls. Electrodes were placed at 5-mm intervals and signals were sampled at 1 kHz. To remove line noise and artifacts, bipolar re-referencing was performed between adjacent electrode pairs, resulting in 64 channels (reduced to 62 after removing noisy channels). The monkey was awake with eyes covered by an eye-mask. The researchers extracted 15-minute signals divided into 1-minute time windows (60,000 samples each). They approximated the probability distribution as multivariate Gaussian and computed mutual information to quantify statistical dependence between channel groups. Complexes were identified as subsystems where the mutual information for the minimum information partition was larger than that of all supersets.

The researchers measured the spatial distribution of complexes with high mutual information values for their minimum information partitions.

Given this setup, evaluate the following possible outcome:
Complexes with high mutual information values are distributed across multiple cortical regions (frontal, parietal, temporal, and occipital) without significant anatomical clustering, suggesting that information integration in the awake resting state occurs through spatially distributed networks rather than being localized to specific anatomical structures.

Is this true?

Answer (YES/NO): NO